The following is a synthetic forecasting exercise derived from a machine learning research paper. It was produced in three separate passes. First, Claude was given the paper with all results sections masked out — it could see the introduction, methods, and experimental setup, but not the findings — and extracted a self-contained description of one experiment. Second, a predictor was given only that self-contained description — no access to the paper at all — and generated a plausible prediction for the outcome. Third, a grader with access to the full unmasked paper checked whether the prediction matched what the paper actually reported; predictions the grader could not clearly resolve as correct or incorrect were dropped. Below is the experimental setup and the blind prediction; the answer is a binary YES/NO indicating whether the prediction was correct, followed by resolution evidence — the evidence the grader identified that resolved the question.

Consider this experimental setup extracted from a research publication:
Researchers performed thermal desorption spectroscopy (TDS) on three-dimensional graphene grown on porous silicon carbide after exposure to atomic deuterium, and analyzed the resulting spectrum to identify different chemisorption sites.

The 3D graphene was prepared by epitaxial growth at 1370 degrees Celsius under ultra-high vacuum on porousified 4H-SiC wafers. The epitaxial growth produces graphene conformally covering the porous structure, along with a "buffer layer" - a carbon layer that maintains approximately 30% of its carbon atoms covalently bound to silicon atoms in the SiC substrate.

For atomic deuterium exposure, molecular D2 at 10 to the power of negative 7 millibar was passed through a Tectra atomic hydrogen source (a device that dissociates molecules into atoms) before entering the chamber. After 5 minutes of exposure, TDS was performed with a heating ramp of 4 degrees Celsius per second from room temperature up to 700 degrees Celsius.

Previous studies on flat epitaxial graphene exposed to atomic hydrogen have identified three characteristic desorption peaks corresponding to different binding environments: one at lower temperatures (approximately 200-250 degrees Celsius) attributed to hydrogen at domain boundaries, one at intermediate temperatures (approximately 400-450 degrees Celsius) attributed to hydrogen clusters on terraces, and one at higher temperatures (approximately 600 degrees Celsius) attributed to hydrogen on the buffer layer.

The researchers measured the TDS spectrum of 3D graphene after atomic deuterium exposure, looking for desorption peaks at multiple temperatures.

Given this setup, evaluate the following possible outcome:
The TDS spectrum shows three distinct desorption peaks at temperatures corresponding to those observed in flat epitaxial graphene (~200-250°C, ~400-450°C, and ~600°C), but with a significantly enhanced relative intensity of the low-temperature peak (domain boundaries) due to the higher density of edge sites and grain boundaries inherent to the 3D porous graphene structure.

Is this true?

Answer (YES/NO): NO